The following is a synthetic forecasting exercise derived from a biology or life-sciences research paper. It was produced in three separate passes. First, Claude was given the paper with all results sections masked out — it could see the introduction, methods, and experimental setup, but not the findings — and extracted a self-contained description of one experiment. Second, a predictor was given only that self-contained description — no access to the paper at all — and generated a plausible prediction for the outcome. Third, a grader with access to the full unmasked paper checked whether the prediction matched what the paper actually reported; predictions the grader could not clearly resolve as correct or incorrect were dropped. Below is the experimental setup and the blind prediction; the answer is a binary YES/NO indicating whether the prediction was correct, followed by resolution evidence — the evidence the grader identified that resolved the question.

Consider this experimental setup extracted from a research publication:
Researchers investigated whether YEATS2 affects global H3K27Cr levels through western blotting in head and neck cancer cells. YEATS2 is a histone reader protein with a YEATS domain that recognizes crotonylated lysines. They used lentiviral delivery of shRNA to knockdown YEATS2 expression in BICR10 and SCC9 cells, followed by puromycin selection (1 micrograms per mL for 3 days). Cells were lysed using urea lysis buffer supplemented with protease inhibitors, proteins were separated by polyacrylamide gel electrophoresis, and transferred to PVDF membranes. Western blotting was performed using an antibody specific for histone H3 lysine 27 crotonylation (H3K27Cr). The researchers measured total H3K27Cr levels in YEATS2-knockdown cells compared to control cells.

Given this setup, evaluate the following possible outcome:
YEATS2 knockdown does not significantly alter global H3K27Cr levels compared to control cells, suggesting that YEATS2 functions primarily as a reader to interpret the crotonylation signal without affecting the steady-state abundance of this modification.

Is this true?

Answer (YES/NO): NO